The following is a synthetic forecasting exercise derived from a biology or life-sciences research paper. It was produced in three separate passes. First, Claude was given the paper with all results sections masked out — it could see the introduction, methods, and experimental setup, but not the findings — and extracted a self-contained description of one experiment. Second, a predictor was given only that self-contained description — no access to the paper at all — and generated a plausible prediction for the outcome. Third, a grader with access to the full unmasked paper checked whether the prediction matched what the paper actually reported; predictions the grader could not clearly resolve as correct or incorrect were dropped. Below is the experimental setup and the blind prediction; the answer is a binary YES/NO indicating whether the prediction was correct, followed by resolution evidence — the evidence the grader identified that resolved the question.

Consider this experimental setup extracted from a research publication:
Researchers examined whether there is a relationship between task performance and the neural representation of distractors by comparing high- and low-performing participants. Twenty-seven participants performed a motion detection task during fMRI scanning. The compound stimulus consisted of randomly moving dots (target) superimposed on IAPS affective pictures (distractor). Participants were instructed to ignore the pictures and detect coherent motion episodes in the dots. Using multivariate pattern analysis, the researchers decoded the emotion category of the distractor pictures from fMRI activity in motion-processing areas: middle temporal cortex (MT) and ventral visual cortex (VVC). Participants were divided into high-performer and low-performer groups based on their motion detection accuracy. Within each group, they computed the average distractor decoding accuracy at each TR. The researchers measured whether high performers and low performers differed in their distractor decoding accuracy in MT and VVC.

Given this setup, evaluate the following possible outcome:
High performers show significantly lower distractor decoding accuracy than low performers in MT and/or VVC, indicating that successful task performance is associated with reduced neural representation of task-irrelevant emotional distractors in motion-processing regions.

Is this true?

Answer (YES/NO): YES